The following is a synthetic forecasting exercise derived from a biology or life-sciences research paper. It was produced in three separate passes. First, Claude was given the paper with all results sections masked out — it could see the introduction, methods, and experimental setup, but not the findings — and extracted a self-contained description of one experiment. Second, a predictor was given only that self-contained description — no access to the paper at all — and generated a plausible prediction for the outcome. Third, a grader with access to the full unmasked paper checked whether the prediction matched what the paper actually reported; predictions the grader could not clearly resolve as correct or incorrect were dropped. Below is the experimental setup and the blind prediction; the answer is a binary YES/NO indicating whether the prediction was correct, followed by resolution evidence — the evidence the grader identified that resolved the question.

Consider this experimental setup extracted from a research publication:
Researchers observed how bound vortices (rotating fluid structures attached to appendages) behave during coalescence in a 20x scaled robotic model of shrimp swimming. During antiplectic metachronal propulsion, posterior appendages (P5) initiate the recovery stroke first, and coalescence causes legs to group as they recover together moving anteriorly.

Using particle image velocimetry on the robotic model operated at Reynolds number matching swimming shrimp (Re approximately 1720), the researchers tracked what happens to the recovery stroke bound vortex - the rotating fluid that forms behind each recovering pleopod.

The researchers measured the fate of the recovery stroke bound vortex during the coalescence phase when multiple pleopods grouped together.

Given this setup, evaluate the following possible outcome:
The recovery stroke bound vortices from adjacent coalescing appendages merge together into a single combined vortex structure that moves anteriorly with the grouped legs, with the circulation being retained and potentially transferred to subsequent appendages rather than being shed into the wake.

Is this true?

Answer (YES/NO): NO